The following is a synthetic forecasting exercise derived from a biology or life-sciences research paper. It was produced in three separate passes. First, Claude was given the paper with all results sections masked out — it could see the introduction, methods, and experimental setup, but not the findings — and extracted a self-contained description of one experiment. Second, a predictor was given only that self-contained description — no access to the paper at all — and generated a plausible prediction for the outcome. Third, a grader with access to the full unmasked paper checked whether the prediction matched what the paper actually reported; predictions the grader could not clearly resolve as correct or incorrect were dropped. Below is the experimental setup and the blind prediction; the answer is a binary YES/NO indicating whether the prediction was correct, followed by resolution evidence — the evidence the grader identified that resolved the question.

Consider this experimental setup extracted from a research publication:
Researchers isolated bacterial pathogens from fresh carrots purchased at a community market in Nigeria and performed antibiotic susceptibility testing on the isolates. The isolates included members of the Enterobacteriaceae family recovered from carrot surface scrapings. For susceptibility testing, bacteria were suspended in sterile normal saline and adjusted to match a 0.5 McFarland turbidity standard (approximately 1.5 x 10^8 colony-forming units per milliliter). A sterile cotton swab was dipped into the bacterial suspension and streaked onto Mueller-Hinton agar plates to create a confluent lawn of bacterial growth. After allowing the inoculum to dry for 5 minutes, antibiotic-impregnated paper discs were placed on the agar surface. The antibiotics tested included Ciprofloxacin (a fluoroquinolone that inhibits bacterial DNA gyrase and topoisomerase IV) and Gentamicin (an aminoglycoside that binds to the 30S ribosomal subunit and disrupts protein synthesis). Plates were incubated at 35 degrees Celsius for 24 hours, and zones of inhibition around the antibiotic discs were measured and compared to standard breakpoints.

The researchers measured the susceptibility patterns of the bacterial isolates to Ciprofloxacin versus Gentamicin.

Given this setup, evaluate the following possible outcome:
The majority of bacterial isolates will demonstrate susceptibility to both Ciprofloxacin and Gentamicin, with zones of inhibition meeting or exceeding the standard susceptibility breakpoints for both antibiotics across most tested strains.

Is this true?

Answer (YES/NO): NO